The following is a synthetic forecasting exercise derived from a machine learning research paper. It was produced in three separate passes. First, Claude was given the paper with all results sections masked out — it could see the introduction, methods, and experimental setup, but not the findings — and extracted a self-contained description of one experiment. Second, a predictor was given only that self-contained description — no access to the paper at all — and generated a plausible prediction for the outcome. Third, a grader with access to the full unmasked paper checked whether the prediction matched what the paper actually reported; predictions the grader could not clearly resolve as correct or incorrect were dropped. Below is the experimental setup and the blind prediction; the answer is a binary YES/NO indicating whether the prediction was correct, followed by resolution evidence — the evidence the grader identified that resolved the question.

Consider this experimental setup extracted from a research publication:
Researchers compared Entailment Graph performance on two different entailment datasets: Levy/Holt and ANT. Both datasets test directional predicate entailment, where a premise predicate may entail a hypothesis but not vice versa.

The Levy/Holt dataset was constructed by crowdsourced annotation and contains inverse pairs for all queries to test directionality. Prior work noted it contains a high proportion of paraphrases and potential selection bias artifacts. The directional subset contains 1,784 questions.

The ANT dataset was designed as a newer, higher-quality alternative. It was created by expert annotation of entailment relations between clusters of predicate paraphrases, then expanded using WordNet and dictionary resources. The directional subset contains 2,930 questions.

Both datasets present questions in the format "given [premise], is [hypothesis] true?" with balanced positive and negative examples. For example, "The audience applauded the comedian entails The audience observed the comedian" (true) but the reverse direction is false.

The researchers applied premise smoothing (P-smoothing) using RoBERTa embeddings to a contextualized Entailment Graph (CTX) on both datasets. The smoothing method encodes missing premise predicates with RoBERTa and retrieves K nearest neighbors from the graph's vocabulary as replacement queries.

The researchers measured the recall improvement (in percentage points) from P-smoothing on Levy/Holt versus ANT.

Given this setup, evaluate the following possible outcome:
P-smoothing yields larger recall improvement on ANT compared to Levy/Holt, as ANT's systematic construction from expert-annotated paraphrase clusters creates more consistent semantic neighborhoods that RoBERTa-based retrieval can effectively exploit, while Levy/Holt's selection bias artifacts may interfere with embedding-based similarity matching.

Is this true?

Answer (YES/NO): YES